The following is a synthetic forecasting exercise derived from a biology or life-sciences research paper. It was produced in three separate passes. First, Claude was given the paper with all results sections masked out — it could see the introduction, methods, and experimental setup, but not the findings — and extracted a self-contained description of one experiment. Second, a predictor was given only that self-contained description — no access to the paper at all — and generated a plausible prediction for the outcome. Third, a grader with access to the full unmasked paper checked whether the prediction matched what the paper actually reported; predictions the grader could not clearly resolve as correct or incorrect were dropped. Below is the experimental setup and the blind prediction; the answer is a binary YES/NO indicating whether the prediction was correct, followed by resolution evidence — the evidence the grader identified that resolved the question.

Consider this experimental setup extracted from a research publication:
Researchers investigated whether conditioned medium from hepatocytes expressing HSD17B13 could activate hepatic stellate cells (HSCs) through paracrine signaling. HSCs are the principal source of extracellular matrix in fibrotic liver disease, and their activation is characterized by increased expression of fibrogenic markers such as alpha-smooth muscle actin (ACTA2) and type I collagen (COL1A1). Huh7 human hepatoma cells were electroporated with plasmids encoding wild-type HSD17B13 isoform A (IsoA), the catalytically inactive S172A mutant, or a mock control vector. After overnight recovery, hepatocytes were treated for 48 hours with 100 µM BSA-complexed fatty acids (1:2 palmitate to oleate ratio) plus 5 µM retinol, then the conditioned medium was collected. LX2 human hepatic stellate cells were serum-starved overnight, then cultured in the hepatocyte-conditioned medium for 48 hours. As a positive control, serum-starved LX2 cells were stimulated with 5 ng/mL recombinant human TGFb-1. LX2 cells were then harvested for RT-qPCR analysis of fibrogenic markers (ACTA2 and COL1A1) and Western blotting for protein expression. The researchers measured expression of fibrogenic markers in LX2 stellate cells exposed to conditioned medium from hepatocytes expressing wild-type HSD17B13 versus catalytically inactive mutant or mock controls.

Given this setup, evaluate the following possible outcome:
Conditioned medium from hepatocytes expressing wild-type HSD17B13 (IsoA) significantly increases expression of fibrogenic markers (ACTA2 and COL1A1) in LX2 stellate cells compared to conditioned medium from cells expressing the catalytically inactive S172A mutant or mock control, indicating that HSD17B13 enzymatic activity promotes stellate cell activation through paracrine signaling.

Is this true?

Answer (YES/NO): YES